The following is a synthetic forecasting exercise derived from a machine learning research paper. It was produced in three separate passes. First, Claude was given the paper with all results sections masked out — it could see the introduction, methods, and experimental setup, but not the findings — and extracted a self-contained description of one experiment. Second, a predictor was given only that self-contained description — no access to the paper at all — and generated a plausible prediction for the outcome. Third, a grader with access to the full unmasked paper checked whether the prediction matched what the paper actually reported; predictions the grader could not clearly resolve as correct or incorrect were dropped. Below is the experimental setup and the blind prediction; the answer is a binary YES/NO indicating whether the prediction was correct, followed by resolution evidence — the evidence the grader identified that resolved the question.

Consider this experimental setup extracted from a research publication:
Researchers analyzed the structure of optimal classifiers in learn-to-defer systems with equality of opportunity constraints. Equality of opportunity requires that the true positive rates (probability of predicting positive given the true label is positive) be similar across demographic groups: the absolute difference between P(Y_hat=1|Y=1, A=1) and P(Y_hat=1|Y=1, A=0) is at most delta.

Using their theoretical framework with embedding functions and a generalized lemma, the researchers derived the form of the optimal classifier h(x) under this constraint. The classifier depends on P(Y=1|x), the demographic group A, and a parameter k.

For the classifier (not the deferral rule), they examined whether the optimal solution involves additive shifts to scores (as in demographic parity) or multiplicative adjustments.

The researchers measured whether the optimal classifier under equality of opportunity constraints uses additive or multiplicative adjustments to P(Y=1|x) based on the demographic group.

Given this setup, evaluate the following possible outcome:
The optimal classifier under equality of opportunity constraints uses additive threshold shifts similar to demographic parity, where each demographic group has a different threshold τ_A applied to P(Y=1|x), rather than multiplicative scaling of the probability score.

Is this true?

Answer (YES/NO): NO